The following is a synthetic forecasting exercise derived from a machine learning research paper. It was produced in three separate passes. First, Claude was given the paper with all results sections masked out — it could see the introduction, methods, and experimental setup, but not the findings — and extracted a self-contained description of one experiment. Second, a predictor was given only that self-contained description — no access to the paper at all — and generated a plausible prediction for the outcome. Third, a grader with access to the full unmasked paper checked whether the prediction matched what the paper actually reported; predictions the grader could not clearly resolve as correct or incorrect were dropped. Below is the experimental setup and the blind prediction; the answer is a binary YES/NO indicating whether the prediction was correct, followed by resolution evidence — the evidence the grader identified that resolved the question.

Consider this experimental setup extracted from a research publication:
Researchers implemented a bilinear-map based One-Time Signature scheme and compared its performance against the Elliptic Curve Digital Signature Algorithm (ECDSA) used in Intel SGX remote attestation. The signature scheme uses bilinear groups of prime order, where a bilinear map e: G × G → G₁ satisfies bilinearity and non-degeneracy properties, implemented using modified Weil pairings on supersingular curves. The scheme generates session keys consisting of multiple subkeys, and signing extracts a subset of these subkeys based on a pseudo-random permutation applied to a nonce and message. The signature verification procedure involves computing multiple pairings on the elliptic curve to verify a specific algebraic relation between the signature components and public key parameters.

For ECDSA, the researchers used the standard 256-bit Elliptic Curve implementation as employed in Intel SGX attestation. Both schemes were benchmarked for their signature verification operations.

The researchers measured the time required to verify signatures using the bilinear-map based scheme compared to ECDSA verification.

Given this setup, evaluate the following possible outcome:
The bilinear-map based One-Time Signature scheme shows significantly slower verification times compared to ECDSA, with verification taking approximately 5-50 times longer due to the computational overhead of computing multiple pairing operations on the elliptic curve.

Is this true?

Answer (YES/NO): NO